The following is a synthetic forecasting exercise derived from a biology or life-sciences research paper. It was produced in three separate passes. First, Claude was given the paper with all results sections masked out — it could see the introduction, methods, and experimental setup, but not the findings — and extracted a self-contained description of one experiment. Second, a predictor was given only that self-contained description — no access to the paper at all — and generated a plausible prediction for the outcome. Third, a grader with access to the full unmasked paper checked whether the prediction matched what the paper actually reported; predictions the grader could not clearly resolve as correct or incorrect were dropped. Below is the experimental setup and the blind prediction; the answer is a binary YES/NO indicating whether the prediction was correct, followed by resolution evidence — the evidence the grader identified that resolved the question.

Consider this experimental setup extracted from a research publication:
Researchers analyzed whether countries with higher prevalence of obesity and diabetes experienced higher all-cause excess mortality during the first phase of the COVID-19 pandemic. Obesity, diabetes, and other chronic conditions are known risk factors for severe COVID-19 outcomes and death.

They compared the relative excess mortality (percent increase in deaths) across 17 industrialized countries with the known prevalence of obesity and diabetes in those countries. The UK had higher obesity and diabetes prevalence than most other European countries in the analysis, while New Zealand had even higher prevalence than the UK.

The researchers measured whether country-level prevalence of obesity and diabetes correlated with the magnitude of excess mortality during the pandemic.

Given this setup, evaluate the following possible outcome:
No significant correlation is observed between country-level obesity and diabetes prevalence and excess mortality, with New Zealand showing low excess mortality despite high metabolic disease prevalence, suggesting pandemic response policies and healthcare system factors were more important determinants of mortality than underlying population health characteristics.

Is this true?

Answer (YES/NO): YES